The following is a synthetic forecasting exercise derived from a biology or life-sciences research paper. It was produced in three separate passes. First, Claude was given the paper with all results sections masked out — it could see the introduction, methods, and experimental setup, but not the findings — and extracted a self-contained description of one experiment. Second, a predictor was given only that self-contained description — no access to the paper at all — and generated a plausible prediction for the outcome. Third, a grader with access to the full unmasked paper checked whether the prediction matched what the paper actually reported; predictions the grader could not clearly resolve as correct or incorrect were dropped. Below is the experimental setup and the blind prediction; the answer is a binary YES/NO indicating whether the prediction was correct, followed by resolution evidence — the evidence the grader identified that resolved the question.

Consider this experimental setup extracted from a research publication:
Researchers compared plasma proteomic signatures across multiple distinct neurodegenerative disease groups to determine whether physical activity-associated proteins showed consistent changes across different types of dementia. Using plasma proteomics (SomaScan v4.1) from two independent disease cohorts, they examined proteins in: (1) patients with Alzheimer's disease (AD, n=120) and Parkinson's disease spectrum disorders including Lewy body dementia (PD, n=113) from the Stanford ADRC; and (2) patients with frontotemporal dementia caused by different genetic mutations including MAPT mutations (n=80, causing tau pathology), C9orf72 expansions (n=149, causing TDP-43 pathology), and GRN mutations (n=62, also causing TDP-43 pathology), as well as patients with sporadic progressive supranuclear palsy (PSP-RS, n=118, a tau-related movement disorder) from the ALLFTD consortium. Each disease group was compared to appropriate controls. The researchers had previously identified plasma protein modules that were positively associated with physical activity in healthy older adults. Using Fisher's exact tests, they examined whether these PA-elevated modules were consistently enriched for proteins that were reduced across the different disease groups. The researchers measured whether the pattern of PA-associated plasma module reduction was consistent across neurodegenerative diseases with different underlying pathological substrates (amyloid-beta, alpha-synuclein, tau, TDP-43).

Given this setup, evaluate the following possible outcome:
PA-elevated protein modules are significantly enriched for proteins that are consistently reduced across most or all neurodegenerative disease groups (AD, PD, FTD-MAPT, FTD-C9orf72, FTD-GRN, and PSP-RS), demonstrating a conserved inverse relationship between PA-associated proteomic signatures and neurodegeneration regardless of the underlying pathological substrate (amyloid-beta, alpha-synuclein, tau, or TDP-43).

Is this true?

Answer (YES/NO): YES